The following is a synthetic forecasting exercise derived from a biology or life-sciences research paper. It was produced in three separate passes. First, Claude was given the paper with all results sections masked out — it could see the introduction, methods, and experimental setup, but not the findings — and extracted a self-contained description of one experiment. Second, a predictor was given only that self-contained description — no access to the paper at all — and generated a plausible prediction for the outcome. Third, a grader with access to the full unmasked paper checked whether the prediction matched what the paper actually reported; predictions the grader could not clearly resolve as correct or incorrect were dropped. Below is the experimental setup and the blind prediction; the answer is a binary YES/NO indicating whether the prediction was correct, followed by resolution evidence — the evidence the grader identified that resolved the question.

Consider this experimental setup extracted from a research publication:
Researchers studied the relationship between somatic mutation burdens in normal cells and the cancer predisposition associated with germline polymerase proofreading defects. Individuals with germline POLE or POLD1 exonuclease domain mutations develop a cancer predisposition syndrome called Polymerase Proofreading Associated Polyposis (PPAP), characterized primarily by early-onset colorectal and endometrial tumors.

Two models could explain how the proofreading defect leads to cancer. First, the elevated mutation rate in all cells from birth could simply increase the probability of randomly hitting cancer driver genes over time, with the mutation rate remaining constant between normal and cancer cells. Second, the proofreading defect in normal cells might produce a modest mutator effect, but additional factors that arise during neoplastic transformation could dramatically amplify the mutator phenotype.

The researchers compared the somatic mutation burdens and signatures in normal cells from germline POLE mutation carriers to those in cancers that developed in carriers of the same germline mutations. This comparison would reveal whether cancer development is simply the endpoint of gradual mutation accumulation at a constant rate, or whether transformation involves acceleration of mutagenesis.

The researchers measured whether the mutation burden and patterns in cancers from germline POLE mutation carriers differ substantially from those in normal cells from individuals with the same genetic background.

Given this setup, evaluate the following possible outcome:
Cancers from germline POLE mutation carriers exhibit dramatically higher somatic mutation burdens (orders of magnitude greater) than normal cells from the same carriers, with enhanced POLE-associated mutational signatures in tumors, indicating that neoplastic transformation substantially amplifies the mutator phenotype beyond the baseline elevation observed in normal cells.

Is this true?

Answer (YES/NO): YES